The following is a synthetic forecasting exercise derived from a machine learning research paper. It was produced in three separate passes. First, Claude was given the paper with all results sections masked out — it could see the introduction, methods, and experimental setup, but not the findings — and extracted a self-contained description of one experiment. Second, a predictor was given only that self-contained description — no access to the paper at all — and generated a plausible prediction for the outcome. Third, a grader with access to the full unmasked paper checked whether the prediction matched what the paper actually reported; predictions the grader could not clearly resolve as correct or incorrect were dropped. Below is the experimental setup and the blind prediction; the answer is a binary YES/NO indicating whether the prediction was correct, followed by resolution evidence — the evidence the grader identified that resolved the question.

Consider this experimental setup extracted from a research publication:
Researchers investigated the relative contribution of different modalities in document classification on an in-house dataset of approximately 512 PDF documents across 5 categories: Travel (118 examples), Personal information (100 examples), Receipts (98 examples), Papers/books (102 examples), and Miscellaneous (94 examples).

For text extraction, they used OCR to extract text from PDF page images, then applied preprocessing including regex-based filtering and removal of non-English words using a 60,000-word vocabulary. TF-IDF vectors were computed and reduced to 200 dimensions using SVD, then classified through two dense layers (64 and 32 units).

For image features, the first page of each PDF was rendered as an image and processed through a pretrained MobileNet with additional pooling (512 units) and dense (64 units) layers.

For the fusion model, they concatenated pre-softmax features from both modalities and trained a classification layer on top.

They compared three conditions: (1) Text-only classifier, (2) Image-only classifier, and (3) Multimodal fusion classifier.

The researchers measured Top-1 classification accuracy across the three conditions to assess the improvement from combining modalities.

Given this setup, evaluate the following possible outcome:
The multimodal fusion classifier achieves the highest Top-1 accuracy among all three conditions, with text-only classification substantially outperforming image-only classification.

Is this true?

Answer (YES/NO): NO